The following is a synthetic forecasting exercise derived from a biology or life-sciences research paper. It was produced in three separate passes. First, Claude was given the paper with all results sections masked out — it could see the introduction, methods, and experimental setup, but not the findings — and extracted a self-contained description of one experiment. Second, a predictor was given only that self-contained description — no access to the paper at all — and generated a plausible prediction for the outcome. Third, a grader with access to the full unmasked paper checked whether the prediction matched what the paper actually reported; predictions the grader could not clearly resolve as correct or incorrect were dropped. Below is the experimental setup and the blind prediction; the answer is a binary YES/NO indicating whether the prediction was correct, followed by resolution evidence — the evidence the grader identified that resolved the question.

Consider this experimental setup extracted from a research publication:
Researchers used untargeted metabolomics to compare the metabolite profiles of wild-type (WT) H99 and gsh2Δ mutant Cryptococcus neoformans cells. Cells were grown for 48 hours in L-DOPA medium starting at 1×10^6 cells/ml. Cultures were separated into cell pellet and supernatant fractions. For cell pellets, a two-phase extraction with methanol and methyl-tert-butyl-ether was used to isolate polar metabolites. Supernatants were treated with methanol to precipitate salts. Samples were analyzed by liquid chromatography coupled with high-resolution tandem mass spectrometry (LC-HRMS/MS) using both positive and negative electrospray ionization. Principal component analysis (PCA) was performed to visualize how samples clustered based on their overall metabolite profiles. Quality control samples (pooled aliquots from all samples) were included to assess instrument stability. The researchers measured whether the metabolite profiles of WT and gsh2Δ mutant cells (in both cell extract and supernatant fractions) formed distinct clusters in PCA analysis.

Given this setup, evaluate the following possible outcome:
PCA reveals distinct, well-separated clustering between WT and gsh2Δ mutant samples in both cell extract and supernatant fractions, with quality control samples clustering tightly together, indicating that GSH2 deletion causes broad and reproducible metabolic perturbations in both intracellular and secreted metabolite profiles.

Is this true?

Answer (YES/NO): NO